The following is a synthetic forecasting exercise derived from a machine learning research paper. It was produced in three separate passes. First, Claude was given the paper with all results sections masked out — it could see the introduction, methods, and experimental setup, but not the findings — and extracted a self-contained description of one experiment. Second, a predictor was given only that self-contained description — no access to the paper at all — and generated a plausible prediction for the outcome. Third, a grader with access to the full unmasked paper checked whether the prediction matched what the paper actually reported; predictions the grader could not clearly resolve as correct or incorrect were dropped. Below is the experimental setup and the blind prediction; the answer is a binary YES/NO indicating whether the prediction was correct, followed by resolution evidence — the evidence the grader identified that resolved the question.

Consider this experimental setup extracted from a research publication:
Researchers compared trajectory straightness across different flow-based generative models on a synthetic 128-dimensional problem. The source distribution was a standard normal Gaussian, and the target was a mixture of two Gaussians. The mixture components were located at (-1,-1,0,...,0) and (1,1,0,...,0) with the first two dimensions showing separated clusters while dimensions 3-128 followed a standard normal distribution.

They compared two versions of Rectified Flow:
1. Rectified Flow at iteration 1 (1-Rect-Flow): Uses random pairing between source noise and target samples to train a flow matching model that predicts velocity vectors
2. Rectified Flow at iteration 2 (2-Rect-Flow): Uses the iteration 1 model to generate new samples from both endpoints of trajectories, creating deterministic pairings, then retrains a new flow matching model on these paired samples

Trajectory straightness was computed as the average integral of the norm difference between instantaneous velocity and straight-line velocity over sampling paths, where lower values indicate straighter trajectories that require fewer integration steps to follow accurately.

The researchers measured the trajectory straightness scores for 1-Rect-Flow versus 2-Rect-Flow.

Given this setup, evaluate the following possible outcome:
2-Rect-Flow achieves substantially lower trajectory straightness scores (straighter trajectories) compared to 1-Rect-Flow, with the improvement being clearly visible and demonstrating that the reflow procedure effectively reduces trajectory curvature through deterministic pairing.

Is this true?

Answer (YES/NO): YES